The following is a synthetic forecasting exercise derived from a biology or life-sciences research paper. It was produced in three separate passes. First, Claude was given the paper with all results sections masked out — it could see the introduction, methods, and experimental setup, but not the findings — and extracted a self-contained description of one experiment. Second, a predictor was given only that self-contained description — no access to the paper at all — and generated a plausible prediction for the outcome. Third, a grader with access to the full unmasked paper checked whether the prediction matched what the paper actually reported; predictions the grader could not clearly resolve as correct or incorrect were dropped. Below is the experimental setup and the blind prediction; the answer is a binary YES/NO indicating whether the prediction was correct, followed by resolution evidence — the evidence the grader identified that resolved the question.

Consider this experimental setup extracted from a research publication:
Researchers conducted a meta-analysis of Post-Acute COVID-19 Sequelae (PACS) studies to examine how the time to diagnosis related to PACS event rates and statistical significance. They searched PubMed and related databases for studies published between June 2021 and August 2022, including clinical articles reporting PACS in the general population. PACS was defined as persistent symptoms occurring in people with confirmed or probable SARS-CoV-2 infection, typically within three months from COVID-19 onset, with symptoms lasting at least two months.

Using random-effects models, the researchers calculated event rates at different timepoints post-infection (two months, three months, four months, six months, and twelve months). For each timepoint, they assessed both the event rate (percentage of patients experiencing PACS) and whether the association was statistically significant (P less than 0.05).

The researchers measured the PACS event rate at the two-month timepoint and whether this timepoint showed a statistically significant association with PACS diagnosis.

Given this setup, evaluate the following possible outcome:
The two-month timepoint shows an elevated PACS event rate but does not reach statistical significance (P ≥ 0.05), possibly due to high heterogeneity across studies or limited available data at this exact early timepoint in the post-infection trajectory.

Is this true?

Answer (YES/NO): YES